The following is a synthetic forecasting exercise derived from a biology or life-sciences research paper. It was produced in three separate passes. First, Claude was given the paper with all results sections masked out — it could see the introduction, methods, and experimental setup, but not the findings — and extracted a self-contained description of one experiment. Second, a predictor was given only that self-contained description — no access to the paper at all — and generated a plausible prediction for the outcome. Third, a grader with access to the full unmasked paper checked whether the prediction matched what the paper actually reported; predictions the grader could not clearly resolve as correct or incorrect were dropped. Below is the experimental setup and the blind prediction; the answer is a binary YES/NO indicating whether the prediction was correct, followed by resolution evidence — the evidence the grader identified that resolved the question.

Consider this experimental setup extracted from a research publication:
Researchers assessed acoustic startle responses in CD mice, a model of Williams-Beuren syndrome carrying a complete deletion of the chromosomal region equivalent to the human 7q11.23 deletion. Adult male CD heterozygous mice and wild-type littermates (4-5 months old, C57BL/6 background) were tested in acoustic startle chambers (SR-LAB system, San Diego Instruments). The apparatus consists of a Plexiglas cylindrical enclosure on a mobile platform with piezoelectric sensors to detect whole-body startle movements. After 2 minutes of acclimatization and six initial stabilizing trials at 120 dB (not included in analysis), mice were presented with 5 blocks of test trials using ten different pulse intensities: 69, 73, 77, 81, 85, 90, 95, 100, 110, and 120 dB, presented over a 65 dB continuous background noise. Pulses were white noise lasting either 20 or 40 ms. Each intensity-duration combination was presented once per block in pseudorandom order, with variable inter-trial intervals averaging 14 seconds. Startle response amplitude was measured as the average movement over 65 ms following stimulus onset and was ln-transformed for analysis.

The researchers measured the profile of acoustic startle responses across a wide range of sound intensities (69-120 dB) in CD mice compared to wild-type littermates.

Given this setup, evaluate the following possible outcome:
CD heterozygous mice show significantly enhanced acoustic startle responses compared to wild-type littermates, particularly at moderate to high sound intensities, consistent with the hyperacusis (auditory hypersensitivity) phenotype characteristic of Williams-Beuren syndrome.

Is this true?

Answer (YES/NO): NO